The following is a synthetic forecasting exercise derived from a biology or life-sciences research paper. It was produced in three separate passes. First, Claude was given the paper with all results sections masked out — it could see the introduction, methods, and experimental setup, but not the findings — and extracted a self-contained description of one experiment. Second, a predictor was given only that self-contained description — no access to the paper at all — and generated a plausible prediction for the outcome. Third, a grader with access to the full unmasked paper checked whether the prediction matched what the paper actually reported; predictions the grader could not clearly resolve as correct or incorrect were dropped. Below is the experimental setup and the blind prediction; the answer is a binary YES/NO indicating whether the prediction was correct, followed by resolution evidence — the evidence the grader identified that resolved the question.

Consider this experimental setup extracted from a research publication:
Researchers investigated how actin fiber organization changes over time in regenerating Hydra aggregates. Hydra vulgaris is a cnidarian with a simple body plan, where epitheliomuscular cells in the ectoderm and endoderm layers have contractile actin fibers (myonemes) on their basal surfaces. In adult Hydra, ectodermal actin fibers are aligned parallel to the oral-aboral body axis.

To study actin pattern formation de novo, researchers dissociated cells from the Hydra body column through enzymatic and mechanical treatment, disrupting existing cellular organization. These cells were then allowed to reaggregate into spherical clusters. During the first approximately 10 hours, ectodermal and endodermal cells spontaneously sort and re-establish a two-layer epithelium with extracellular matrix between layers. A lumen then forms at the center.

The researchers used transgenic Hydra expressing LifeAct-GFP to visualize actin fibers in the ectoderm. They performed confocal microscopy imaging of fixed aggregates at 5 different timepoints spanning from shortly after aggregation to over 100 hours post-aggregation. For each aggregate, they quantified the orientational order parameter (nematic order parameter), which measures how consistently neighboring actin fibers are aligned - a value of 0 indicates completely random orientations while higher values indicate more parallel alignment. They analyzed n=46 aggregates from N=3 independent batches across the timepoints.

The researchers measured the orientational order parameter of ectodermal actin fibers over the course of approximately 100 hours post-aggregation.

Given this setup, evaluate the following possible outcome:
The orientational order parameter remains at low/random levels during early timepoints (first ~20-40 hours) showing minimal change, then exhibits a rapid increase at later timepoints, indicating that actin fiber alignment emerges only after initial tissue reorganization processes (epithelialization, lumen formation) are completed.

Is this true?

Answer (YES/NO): NO